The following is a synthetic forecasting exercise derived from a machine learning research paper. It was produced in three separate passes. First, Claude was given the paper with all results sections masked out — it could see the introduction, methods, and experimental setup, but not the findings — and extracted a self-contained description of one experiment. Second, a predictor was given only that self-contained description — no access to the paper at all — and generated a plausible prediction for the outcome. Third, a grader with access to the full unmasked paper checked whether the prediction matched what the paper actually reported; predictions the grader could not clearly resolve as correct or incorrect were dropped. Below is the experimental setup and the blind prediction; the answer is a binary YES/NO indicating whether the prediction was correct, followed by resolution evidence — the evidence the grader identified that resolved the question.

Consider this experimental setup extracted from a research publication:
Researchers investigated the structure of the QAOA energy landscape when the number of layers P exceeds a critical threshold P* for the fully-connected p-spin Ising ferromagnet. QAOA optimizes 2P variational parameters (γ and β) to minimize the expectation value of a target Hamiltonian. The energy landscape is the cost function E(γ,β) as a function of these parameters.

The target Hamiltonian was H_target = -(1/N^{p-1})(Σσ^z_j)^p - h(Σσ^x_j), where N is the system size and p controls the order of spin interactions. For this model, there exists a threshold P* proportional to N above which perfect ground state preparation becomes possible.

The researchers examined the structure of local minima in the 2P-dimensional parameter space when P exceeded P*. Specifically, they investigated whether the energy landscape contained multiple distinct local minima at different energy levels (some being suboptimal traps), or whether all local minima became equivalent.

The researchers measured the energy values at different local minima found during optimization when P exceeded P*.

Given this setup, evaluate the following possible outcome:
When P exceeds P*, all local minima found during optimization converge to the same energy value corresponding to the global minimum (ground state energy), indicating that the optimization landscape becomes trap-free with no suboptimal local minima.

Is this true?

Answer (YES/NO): YES